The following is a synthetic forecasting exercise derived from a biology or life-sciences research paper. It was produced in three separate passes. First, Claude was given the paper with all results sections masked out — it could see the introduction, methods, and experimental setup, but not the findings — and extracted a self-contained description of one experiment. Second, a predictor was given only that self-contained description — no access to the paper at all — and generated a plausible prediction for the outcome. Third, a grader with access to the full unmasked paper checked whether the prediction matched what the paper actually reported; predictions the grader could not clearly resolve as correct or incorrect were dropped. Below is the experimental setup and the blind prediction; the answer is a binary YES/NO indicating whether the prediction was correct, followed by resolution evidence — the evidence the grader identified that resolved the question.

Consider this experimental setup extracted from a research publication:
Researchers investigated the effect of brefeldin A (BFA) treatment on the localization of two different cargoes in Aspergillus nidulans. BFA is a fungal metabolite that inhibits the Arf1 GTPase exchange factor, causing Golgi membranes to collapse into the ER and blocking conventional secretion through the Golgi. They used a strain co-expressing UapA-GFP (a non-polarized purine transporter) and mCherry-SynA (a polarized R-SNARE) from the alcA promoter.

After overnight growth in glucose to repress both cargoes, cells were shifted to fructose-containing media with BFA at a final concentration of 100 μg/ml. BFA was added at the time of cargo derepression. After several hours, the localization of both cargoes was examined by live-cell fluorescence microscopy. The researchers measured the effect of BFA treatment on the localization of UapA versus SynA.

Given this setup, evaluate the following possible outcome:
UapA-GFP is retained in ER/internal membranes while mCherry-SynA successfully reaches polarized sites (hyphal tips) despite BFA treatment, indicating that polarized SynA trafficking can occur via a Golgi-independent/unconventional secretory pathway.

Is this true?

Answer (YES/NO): NO